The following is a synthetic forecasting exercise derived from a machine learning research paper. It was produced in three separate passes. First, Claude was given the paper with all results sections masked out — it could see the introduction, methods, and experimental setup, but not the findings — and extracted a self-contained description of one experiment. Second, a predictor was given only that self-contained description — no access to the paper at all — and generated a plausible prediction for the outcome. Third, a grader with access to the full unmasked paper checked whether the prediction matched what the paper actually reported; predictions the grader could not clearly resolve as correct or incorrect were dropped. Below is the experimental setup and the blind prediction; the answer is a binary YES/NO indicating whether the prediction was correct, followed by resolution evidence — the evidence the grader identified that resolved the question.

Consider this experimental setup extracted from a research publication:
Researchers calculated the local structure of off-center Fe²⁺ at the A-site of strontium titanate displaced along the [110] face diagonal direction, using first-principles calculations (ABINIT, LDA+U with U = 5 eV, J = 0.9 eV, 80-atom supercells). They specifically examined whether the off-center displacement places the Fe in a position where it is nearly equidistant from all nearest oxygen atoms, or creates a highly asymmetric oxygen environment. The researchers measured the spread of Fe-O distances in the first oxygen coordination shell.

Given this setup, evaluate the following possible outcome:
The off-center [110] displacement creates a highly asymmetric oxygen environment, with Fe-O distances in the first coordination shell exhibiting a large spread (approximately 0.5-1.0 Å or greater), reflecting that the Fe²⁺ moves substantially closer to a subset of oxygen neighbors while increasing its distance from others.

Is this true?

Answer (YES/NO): NO